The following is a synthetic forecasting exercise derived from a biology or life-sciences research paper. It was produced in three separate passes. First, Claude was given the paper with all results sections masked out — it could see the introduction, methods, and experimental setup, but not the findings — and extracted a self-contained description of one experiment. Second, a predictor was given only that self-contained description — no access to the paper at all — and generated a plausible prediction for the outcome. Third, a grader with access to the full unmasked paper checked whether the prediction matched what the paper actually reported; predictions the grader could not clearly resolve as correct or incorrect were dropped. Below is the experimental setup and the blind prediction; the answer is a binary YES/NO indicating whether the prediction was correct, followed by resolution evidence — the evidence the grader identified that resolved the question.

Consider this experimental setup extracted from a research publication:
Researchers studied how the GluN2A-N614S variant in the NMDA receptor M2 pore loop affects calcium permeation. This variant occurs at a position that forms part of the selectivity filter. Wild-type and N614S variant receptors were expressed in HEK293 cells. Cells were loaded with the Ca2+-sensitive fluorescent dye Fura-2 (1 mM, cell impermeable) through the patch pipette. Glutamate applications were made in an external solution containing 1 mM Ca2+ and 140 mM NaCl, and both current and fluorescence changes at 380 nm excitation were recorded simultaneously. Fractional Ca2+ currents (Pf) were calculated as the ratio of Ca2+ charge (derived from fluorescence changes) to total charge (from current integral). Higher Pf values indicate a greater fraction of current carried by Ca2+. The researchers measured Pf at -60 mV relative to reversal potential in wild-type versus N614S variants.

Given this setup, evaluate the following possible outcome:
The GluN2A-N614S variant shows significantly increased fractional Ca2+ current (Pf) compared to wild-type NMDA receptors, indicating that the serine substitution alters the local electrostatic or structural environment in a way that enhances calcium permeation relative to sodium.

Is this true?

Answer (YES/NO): NO